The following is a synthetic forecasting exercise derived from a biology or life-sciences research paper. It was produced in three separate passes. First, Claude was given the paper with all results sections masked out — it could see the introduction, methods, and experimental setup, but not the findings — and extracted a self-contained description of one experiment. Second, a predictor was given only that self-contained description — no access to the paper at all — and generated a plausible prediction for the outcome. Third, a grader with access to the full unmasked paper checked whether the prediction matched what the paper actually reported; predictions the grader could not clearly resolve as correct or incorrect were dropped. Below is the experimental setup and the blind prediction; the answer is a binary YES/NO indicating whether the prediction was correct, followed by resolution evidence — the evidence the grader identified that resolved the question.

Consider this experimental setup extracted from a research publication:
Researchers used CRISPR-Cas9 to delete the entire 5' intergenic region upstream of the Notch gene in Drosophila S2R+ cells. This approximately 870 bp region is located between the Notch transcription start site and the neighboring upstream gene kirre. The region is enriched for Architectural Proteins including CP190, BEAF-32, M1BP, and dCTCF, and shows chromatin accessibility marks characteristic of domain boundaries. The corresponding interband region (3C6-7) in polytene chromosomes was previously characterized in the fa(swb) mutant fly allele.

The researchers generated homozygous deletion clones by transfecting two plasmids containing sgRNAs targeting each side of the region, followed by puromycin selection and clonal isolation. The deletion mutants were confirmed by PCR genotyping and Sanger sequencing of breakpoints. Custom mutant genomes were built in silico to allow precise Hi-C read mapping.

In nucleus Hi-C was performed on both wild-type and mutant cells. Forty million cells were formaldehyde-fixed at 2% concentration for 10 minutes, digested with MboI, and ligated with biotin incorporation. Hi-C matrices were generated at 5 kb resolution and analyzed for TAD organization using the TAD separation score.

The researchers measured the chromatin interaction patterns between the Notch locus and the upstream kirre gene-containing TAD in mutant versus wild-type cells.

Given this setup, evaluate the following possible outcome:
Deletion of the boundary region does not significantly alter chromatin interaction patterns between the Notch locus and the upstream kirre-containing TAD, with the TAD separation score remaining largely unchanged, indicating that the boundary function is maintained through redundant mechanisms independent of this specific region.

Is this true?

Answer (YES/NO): NO